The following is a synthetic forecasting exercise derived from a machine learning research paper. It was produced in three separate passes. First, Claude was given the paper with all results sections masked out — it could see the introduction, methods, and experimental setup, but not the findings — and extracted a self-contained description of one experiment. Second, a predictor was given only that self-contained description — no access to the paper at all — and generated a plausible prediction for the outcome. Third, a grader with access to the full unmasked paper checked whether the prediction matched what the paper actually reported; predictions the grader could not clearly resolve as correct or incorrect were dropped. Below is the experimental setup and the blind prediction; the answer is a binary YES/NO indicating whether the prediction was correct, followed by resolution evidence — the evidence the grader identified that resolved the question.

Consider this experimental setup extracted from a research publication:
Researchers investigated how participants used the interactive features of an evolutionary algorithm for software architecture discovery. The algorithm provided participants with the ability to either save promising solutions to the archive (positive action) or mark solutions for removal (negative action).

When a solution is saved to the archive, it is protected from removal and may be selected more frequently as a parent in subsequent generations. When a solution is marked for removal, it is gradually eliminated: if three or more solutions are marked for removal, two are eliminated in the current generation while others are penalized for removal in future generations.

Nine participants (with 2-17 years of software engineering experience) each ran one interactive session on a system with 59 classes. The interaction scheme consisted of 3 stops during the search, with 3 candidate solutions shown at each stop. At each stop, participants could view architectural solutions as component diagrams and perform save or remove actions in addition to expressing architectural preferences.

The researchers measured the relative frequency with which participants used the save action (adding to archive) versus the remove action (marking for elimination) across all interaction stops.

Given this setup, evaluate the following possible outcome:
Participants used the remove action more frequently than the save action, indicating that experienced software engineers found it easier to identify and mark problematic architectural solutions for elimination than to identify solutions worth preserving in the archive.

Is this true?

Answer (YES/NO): NO